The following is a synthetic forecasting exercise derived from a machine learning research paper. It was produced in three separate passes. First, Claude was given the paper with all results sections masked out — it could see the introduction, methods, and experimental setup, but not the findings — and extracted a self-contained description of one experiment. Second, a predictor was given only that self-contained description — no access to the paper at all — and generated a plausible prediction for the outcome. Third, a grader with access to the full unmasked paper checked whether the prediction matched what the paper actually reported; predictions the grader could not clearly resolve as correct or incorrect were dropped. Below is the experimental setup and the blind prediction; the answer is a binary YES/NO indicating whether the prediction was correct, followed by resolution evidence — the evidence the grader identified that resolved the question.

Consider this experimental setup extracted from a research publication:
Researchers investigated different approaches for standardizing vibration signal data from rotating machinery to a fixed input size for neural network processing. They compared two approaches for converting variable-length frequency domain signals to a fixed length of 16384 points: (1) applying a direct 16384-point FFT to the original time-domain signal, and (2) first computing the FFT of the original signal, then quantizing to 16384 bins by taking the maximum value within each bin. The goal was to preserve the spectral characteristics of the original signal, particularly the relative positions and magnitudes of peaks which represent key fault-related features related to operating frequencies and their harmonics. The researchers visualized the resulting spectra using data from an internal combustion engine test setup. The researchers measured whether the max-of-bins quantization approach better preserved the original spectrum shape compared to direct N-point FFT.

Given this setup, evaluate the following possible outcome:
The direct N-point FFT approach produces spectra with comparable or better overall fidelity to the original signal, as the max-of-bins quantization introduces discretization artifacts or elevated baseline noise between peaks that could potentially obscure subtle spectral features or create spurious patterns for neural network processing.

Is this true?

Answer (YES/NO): NO